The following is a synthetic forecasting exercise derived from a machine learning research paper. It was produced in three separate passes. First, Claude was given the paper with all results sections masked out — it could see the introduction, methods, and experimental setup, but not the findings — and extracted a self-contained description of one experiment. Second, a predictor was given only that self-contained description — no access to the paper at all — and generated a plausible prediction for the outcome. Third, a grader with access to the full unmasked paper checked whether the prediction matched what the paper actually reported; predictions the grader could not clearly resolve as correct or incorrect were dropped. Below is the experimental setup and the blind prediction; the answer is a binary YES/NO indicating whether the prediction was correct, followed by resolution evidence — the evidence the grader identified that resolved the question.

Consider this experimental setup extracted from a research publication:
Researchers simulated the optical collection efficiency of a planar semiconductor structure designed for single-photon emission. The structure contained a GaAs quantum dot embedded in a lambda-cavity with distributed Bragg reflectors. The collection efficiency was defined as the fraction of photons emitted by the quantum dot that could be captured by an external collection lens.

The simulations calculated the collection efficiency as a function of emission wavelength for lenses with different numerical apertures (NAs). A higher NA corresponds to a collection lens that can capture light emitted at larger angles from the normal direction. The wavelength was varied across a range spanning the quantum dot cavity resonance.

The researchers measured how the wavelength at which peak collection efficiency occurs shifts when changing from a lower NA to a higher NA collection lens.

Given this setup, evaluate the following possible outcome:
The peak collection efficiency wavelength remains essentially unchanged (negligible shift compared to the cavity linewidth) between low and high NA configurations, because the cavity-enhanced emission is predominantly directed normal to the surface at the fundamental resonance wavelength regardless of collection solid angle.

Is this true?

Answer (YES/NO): NO